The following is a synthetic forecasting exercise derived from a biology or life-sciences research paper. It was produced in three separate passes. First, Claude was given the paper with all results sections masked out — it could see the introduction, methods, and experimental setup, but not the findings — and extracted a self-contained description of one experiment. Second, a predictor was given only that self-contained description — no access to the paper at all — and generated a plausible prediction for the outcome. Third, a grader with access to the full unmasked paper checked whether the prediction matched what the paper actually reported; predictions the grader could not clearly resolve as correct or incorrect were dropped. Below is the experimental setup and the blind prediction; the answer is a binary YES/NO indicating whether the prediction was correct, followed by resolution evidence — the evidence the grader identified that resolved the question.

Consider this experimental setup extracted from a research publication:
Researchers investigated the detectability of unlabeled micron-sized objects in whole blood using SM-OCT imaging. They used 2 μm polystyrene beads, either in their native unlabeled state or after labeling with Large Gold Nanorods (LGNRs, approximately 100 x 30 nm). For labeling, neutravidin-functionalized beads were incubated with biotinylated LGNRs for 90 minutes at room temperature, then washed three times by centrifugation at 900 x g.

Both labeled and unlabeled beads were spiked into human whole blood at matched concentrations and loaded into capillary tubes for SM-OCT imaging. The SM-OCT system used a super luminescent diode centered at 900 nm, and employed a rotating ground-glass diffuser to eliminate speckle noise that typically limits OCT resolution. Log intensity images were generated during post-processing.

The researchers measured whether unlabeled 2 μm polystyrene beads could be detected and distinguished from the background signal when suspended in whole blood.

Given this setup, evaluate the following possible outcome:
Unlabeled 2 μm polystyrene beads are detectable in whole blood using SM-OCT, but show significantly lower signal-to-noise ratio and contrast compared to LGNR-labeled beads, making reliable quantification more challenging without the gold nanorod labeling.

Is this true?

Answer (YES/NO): NO